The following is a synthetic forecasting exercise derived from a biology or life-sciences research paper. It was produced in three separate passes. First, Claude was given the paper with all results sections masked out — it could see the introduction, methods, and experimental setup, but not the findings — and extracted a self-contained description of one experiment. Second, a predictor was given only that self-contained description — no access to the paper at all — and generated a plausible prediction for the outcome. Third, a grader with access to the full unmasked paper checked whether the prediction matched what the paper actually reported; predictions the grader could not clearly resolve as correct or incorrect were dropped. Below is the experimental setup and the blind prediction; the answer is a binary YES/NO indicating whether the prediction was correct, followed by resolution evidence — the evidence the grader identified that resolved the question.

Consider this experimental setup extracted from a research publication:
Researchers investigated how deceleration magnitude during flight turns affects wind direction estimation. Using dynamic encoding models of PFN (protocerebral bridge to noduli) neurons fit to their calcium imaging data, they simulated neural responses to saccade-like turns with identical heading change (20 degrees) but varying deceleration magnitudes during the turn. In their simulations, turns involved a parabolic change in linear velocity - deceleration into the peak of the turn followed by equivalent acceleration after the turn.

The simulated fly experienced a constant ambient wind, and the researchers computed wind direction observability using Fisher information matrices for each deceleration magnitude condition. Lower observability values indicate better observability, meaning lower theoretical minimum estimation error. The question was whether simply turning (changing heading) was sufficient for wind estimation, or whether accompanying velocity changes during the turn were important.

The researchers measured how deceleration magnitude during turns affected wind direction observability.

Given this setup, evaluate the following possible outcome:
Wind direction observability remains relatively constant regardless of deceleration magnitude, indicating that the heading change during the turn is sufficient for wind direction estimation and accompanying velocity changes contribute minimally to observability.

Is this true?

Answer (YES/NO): NO